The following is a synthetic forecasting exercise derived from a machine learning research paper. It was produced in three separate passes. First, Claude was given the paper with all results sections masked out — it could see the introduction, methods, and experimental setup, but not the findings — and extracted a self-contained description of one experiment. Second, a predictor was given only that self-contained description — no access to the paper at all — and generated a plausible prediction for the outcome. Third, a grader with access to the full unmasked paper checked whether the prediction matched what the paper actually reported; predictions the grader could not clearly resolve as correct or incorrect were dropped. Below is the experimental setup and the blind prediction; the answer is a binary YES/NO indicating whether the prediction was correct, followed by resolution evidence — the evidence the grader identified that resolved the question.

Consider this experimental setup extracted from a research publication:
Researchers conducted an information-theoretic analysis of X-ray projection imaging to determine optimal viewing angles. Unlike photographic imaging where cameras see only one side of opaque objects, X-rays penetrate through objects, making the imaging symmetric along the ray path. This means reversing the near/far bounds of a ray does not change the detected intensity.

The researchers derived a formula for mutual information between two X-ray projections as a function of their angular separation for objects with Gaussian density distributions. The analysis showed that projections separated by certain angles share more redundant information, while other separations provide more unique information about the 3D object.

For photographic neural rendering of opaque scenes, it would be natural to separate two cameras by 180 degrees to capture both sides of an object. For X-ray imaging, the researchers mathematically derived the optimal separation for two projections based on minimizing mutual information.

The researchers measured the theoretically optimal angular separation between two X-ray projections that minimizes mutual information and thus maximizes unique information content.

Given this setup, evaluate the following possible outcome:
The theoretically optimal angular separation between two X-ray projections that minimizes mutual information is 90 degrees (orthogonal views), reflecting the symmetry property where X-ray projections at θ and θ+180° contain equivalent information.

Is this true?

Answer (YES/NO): YES